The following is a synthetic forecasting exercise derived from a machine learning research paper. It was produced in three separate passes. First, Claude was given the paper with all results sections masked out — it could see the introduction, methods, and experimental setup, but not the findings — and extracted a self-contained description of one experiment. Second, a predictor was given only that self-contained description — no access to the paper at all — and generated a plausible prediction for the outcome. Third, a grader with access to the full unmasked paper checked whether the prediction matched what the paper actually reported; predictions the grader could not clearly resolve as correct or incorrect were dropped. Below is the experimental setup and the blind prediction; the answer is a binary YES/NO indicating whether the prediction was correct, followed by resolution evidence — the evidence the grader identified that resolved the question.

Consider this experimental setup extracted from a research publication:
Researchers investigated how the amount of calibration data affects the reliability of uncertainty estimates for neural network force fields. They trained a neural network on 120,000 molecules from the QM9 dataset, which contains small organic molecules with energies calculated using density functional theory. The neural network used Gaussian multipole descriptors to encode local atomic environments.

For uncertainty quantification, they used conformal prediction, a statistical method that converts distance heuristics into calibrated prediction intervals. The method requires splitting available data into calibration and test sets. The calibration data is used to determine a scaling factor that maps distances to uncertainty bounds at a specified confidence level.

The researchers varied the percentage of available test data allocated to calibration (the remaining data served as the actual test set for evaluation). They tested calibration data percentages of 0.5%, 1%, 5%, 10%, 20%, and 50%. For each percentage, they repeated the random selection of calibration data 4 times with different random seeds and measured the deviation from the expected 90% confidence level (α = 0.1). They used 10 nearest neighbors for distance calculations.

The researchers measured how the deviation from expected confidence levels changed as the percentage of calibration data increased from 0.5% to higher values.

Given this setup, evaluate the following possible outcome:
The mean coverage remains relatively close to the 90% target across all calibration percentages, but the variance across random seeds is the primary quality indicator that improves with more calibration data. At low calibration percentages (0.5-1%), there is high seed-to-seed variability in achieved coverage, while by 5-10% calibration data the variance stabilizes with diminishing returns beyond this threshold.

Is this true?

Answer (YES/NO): NO